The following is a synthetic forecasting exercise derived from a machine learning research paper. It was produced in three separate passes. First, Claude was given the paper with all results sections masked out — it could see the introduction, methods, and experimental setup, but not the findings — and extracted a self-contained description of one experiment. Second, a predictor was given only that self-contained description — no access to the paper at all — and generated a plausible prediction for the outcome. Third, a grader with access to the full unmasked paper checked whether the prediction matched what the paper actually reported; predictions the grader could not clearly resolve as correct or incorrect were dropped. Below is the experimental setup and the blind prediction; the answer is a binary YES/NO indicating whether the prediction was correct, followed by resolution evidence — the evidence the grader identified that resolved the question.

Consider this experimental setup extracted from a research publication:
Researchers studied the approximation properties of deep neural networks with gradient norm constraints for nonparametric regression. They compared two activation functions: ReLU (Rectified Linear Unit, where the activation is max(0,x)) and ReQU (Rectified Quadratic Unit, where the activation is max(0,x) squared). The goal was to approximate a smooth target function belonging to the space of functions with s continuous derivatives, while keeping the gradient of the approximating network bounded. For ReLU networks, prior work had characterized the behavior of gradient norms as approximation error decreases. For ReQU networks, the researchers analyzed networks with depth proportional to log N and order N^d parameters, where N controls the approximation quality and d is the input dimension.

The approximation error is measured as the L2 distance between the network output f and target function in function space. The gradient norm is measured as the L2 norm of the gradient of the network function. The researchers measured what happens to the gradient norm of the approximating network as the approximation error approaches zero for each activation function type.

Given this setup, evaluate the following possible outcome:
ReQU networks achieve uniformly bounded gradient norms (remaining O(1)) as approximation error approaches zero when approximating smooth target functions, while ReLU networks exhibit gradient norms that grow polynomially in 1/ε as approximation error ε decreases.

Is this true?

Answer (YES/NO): NO